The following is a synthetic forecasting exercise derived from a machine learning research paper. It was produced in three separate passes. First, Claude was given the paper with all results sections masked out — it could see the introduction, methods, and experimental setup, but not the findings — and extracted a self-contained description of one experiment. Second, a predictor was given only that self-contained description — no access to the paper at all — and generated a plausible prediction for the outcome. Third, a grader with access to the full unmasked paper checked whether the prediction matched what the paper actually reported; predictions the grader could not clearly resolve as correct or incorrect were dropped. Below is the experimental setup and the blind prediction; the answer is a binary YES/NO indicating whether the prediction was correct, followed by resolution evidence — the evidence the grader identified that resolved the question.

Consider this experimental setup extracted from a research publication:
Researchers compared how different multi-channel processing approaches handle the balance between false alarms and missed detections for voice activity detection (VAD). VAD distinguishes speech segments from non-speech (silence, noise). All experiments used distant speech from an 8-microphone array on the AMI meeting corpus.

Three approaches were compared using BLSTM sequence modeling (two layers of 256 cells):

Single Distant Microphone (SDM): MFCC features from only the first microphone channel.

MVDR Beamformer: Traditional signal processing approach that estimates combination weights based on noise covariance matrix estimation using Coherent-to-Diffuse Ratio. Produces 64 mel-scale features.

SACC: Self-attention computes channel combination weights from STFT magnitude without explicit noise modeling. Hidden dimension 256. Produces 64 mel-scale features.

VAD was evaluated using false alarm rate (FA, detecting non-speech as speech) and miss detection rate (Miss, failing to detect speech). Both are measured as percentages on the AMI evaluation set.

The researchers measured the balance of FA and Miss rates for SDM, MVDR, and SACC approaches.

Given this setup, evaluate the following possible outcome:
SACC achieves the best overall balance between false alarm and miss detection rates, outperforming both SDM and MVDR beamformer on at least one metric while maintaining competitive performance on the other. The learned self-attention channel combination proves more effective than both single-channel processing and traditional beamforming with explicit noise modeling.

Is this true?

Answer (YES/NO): YES